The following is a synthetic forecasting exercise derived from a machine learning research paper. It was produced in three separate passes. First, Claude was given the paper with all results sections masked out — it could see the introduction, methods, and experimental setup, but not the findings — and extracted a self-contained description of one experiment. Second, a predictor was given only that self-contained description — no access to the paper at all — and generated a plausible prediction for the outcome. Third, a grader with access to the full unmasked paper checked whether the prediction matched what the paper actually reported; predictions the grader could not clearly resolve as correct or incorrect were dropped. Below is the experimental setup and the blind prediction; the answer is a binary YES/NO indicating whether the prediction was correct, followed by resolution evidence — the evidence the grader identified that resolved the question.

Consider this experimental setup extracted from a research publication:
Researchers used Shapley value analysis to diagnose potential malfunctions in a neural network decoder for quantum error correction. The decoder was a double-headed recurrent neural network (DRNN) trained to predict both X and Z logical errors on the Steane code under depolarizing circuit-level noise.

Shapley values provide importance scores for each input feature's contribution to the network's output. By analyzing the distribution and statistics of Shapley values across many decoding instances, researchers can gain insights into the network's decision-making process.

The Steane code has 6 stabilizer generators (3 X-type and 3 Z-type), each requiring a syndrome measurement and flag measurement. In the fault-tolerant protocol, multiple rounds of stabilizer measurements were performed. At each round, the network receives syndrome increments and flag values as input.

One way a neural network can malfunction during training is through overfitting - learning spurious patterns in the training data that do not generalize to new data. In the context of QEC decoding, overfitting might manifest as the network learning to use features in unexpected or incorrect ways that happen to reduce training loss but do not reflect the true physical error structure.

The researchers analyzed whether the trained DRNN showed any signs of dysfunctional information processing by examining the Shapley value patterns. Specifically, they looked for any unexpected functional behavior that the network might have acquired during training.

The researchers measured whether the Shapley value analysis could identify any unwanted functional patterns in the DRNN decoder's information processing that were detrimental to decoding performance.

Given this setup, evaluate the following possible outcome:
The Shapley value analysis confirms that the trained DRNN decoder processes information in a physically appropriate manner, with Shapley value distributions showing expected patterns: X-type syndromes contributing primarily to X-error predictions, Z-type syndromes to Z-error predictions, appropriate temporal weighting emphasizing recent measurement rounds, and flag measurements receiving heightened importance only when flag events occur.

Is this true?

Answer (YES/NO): NO